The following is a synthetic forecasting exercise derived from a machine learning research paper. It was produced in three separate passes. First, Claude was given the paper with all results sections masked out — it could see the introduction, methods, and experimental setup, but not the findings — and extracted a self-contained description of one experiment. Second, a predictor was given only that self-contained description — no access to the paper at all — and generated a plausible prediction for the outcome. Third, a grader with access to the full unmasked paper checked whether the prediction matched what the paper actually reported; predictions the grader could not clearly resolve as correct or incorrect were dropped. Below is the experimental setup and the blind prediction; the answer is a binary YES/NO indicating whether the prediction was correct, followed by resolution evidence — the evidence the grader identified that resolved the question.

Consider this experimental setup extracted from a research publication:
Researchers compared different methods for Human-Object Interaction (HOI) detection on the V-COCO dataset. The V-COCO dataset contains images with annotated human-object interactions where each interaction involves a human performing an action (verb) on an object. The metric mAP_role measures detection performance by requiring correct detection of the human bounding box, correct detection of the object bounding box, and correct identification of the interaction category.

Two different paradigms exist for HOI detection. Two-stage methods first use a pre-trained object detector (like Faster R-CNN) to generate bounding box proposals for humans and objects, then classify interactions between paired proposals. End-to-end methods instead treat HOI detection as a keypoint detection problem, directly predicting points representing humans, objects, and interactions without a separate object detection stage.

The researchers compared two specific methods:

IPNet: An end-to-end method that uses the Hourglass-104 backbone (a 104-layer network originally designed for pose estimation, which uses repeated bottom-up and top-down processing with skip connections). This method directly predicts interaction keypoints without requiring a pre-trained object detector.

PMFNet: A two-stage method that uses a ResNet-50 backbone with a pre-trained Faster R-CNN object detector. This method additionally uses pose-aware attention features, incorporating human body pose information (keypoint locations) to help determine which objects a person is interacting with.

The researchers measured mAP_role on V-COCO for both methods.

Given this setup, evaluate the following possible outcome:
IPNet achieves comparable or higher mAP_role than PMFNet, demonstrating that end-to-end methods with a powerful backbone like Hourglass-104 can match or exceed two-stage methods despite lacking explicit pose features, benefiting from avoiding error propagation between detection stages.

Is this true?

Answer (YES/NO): NO